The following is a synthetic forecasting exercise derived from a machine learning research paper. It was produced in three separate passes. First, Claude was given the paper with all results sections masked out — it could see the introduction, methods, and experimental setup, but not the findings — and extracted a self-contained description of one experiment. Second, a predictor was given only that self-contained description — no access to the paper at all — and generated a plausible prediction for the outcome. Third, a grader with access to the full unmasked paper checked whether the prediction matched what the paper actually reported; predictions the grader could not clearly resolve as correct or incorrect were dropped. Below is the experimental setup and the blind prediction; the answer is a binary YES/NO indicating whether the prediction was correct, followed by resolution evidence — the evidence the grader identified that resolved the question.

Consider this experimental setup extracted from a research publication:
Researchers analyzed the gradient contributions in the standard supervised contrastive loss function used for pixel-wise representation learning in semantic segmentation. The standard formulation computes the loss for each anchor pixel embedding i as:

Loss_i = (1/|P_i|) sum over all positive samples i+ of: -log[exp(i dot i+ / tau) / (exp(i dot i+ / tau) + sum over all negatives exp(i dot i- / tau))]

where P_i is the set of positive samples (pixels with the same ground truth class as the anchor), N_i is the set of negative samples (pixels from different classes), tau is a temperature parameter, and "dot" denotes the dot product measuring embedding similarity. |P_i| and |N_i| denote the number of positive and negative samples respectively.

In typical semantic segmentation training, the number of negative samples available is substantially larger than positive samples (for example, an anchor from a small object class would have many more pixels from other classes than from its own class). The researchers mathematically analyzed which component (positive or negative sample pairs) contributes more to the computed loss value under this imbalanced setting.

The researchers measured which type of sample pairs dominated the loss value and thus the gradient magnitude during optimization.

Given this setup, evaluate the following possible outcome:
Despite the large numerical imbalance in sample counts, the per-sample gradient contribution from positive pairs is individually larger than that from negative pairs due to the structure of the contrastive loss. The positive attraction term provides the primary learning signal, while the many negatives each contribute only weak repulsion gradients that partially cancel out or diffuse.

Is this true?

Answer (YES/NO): NO